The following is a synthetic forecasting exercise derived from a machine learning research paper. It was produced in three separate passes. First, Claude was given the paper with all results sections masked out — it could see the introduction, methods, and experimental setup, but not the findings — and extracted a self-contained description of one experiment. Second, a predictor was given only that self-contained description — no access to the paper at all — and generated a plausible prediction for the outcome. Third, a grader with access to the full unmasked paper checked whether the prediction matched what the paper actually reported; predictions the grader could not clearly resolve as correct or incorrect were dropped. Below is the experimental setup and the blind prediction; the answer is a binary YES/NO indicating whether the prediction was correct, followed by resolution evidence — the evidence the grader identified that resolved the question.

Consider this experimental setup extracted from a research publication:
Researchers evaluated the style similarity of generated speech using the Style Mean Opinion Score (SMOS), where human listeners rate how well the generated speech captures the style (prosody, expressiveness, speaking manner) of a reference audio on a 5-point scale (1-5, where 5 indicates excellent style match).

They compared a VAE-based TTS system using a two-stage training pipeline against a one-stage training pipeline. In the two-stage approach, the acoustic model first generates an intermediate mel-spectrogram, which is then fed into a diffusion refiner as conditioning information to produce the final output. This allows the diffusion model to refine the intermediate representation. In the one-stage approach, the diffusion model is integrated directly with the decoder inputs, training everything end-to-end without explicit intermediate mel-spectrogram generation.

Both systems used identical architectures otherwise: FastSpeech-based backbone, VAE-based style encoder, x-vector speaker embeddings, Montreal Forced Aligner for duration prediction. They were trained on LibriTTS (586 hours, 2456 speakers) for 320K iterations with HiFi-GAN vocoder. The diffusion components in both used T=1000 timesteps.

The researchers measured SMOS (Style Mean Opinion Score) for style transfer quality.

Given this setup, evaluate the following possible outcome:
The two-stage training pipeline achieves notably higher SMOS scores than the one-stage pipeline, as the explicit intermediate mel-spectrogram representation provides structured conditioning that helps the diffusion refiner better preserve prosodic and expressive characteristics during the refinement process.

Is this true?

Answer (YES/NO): NO